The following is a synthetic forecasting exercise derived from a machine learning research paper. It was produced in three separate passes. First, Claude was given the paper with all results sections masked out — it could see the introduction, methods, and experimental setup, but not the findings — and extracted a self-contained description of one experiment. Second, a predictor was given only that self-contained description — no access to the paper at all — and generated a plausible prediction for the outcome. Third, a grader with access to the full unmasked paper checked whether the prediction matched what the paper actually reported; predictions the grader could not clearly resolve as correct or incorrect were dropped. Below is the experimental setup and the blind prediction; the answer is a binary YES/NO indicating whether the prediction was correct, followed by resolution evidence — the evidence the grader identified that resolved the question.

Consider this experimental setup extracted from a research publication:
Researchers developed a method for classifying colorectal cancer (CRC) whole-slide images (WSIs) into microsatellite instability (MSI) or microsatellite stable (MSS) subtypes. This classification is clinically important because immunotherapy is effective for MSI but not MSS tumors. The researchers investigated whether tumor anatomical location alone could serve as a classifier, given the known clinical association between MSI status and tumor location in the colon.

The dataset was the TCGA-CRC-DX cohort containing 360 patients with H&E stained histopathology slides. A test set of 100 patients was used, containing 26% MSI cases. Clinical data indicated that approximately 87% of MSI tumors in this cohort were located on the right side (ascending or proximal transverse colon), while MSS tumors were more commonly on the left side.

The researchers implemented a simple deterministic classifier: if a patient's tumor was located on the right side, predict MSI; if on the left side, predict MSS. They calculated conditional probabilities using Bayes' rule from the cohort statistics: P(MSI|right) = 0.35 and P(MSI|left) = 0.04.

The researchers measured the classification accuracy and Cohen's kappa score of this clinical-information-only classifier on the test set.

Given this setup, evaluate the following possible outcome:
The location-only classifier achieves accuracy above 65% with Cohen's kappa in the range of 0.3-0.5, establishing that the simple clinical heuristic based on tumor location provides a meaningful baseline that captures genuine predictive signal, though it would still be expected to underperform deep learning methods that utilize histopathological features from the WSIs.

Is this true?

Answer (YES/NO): YES